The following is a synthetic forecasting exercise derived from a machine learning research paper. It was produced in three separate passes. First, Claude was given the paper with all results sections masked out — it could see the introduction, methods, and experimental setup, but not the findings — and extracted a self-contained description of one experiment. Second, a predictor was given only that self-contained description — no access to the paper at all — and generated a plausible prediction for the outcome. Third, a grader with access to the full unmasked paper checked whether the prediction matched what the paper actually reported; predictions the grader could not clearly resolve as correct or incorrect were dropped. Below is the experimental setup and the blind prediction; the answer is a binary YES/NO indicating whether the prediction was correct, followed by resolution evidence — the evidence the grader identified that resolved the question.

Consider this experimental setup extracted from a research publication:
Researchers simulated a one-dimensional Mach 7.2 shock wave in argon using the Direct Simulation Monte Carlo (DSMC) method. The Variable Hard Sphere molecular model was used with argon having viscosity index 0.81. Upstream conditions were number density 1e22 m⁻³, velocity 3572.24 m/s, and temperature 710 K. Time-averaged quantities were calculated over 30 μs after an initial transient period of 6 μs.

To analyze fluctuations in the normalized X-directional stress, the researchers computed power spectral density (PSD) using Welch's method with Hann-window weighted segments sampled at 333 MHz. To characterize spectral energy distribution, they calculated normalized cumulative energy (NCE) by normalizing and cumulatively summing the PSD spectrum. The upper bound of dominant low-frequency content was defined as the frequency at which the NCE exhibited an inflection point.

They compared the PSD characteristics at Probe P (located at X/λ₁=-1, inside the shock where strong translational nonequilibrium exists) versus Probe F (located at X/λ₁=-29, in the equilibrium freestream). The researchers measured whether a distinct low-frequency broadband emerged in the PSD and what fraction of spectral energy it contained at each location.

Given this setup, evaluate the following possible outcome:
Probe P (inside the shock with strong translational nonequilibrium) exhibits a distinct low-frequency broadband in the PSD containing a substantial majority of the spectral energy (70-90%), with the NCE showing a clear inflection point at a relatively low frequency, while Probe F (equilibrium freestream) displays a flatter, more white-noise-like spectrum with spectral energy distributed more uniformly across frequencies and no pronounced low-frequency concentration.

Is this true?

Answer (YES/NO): NO